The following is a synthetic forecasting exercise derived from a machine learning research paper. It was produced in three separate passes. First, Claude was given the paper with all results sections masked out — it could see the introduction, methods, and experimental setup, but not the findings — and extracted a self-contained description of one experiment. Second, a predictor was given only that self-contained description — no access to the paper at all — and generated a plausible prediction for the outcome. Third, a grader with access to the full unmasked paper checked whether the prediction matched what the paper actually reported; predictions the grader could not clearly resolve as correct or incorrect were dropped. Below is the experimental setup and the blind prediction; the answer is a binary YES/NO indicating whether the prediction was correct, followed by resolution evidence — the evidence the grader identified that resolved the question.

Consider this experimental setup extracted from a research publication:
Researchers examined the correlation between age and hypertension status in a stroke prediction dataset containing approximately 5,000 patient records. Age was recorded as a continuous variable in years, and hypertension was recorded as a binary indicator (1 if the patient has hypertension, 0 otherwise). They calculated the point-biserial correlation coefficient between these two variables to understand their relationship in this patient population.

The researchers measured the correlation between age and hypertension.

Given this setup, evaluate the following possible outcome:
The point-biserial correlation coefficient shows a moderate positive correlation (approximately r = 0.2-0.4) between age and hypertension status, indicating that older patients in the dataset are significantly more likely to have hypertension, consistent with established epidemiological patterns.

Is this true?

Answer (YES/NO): YES